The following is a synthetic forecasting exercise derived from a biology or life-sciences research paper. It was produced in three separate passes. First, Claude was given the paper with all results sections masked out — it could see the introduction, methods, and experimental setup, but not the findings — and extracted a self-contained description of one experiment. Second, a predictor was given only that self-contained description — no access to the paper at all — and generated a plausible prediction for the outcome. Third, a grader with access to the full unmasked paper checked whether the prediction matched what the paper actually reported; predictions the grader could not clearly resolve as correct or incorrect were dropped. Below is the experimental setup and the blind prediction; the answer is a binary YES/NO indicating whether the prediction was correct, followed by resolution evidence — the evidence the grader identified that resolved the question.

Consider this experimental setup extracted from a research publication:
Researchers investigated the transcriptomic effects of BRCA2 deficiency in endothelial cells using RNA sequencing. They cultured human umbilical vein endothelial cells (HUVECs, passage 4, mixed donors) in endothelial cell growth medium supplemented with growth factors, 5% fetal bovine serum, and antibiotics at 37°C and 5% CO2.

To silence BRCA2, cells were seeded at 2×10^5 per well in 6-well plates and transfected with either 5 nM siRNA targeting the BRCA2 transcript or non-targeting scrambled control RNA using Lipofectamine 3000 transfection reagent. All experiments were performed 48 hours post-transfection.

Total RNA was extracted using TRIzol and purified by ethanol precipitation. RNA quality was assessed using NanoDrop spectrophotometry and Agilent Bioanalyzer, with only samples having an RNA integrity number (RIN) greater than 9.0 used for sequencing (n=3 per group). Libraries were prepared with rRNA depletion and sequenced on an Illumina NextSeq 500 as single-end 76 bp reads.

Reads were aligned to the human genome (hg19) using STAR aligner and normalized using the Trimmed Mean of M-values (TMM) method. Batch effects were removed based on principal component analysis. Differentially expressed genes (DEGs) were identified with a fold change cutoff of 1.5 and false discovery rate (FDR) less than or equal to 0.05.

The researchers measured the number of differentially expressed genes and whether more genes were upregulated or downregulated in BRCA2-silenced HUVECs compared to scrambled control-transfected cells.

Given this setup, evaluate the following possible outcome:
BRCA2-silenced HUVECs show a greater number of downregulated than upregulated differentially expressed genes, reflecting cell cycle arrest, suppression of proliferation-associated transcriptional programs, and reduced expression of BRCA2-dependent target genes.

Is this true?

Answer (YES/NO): NO